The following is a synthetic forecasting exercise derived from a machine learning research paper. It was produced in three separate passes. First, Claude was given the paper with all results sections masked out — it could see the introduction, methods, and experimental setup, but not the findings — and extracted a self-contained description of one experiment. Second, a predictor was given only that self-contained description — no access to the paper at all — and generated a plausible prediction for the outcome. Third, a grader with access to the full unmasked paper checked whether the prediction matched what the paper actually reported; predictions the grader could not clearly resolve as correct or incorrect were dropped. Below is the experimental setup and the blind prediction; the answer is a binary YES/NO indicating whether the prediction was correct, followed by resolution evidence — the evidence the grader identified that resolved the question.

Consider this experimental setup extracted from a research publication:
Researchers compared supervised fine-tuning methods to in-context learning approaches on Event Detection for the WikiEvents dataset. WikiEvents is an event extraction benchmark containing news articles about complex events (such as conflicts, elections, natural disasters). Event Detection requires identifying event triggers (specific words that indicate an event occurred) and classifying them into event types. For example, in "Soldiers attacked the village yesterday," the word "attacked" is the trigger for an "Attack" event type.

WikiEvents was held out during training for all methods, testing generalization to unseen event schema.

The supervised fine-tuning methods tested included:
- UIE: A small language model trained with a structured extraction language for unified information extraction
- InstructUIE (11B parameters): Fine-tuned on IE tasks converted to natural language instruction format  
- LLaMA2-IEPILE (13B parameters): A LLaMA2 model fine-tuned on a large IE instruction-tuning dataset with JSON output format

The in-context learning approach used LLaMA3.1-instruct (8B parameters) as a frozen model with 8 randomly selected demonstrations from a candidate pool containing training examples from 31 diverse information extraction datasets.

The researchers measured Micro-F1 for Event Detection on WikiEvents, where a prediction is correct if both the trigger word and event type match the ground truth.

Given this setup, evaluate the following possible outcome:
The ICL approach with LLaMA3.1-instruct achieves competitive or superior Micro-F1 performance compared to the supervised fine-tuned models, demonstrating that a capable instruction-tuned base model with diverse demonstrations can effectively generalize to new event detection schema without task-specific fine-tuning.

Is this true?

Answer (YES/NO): YES